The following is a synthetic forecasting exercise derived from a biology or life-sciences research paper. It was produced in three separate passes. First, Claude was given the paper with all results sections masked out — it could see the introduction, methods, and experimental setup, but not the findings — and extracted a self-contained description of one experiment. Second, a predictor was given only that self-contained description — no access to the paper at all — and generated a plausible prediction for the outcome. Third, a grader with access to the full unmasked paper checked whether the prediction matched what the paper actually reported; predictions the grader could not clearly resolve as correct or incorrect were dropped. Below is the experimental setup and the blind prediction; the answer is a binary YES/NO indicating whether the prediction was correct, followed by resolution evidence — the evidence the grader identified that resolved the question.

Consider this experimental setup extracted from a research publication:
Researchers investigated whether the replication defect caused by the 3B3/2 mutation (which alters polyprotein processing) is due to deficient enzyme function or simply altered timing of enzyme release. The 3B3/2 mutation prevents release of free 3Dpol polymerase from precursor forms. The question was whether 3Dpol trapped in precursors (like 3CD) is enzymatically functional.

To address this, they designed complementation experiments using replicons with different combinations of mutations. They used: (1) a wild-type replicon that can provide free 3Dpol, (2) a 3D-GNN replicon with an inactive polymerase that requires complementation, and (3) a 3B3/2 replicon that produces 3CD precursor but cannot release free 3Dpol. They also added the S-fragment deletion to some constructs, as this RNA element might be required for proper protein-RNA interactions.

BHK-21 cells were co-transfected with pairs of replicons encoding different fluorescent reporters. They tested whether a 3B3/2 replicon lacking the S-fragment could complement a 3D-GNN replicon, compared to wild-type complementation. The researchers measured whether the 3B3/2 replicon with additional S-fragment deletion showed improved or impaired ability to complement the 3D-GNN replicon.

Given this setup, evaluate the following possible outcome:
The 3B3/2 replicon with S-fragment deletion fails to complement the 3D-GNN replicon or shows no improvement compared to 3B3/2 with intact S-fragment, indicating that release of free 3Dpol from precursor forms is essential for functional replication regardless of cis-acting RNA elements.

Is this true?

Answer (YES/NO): YES